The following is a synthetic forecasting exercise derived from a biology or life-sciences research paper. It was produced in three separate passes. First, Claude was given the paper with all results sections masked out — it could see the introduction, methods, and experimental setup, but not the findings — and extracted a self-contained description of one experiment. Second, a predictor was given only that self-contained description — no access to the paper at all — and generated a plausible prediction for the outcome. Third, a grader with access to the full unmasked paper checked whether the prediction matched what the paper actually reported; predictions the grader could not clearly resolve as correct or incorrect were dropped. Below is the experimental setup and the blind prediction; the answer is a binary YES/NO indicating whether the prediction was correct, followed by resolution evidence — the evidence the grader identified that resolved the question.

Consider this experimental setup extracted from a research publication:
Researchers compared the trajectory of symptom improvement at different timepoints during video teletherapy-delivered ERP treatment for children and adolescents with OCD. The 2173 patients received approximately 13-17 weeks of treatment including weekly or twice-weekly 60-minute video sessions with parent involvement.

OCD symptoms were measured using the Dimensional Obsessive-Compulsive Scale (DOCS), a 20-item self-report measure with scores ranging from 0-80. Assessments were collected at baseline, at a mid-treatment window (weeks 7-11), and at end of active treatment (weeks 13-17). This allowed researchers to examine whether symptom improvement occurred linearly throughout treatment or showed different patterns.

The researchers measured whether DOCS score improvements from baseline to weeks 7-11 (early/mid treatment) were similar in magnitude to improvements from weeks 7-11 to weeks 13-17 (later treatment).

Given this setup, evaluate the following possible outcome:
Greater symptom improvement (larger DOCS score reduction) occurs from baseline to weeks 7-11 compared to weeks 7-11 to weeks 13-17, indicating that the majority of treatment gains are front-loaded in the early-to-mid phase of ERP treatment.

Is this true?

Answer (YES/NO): YES